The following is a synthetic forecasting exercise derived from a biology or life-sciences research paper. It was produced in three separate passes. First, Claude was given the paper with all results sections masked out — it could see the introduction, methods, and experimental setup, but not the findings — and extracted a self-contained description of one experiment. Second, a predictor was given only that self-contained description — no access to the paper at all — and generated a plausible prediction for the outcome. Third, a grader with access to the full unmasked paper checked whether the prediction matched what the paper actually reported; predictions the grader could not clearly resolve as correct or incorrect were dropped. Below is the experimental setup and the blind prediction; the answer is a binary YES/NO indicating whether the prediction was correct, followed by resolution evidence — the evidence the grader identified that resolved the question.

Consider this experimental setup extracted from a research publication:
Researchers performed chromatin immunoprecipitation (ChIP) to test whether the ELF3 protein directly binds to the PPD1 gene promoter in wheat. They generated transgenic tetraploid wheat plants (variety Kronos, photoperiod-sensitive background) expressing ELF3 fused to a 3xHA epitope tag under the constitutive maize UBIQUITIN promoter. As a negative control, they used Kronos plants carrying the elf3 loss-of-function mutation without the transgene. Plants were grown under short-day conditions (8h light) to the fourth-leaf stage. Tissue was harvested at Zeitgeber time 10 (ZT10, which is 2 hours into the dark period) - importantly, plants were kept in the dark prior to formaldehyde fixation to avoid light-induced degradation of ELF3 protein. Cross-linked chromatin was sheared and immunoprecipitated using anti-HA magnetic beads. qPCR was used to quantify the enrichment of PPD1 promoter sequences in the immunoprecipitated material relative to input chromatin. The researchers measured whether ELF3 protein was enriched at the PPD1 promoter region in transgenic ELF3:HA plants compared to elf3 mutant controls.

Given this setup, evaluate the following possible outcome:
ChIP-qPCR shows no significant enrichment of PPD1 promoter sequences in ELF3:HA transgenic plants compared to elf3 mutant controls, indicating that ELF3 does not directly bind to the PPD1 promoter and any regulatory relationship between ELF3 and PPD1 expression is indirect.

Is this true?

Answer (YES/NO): NO